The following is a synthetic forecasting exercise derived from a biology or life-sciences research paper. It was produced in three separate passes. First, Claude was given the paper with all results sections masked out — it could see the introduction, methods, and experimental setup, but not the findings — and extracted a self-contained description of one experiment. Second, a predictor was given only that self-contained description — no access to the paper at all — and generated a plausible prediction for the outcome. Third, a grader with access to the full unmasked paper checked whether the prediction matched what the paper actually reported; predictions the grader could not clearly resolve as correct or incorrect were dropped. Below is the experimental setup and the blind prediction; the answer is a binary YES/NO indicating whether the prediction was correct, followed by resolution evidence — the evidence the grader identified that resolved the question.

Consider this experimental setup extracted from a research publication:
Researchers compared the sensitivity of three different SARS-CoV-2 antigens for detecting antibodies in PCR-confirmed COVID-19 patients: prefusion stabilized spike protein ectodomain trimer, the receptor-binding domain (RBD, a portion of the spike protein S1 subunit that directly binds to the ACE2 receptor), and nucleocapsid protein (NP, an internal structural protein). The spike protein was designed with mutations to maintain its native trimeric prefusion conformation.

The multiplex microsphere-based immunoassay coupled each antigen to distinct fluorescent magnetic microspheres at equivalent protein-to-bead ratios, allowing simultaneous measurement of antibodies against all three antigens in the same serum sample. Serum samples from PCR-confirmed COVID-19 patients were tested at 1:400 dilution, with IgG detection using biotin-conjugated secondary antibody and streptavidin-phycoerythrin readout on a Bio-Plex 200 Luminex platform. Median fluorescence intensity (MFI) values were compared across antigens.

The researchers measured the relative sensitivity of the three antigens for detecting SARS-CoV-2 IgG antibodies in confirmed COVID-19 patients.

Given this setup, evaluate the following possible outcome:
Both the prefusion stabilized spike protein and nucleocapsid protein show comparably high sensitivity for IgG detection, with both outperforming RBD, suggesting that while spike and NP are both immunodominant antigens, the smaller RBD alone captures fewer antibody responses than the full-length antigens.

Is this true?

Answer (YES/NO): NO